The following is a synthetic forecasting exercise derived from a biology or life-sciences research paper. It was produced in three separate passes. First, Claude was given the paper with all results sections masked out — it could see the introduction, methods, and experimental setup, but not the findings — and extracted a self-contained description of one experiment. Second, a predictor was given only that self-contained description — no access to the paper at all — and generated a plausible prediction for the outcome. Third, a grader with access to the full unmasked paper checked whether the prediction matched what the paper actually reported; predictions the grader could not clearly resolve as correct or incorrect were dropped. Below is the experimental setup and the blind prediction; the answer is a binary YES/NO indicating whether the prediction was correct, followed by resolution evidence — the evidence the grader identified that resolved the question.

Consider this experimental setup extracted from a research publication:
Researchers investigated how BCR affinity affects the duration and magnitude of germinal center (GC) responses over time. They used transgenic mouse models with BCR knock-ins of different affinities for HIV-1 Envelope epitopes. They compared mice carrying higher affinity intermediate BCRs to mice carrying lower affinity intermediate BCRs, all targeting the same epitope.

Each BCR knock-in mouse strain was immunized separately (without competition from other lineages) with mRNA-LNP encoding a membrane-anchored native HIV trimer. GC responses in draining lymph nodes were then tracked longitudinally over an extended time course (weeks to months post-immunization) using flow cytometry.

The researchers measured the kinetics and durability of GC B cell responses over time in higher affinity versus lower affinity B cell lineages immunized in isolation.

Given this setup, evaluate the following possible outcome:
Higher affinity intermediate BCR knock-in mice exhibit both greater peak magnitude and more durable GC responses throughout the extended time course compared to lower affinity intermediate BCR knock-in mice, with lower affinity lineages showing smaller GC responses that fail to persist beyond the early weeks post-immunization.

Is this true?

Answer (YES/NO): NO